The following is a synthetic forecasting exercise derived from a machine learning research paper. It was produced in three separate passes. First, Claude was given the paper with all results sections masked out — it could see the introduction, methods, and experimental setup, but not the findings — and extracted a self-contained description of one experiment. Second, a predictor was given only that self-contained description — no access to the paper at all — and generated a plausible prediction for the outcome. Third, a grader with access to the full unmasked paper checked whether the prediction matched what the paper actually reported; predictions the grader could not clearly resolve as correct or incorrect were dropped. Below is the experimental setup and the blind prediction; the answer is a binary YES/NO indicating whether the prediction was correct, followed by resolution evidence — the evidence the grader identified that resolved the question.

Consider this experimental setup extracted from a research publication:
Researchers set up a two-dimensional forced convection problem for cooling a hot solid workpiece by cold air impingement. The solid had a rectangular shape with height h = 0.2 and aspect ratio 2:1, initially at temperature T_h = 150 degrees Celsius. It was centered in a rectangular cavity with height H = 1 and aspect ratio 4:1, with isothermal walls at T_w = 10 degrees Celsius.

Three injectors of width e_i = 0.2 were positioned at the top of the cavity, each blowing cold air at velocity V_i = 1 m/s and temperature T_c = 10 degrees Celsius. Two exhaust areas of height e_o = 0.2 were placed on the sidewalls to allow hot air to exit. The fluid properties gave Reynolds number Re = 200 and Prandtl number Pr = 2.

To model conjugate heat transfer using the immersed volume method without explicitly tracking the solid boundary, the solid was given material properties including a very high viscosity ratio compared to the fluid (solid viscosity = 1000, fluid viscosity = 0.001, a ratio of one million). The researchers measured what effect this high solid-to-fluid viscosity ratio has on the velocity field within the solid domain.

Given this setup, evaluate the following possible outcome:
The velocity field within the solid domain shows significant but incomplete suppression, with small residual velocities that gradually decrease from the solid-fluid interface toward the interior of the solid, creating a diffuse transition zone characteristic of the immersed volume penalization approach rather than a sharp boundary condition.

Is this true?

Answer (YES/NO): NO